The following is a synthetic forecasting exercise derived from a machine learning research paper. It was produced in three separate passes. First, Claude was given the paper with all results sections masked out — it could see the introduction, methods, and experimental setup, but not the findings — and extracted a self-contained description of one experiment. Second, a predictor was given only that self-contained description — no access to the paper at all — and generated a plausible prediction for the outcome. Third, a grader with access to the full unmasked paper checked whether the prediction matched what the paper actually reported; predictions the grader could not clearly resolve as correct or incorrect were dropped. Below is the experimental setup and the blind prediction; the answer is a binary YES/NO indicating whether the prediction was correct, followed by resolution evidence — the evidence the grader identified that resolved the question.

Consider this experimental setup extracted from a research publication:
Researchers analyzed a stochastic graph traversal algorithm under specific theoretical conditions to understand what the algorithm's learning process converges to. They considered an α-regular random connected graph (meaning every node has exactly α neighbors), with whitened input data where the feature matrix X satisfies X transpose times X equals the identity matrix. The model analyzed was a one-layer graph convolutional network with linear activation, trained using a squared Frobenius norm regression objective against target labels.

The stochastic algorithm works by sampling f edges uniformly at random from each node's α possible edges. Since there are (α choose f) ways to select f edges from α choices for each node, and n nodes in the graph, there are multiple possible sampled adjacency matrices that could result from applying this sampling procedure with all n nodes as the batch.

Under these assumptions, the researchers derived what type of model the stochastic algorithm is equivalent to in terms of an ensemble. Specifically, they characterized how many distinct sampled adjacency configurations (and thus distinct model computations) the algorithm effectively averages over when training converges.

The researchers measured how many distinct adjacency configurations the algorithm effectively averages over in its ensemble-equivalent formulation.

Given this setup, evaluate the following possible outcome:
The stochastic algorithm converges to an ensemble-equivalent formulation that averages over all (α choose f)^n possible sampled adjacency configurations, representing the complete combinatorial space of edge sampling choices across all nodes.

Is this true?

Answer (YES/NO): NO